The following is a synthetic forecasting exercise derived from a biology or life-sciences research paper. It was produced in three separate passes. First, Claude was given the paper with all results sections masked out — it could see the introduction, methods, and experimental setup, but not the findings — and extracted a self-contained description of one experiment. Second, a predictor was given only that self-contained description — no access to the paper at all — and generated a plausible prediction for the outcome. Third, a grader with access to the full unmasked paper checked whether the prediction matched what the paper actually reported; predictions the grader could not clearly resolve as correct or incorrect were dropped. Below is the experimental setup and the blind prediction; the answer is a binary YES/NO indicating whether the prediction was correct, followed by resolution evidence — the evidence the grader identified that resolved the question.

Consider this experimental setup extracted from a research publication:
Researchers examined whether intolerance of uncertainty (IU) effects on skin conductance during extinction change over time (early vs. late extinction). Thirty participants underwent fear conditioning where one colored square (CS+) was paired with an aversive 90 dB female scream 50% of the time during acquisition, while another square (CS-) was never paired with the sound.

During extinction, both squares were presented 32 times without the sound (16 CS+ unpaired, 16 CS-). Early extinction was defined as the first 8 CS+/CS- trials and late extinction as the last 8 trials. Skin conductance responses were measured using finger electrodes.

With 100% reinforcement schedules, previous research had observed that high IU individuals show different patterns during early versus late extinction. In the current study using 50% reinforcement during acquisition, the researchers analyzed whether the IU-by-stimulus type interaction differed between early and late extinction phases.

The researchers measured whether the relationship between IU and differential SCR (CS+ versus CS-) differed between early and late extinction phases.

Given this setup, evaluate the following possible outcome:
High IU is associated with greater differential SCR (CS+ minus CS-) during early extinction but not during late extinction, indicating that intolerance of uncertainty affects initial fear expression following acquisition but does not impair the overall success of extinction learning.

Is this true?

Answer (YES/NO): NO